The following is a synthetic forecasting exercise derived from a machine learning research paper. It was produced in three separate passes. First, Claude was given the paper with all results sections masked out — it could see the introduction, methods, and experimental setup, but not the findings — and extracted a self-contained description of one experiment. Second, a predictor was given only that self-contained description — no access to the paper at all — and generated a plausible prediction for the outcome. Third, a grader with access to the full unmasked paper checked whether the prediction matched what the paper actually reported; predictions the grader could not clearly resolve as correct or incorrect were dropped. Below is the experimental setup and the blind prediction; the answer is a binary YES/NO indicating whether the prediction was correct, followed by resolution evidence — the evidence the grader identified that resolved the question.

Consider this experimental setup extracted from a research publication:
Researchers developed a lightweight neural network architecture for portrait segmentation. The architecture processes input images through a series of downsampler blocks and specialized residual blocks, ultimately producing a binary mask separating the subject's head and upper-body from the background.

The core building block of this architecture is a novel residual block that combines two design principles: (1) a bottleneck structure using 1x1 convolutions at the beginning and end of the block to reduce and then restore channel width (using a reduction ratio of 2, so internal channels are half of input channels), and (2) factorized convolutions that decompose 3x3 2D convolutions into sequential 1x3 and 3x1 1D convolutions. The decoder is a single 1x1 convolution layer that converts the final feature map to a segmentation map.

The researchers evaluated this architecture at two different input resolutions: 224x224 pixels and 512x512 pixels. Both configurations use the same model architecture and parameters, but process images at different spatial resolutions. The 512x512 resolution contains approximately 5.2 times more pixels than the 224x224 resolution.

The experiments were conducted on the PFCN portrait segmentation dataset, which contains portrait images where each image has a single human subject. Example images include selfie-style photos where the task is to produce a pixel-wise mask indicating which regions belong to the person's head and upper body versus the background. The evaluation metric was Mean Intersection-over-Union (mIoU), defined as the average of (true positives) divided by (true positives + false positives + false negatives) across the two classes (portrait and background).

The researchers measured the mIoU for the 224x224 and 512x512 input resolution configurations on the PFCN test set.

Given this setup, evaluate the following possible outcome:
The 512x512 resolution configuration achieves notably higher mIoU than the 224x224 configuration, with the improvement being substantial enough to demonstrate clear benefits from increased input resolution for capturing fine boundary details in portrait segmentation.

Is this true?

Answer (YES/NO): NO